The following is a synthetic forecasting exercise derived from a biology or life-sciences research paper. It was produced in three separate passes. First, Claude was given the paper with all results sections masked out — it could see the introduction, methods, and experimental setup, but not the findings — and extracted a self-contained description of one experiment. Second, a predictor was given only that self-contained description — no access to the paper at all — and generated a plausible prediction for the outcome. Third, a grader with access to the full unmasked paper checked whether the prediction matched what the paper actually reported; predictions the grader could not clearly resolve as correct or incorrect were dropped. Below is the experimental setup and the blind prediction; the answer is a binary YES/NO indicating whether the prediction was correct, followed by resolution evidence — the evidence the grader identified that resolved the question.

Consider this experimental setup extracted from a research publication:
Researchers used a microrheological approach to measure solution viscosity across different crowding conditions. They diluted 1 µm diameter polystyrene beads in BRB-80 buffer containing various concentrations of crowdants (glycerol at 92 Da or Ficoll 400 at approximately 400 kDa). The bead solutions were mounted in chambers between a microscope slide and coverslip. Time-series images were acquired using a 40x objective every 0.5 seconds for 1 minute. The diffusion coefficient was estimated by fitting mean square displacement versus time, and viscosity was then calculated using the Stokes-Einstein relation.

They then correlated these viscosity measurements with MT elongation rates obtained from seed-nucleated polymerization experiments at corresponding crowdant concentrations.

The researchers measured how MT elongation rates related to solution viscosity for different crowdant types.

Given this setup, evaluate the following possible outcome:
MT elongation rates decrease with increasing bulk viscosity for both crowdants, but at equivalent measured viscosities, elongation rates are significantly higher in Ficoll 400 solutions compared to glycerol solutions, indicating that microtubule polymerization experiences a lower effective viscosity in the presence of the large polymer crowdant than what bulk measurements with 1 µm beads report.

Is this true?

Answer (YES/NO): NO